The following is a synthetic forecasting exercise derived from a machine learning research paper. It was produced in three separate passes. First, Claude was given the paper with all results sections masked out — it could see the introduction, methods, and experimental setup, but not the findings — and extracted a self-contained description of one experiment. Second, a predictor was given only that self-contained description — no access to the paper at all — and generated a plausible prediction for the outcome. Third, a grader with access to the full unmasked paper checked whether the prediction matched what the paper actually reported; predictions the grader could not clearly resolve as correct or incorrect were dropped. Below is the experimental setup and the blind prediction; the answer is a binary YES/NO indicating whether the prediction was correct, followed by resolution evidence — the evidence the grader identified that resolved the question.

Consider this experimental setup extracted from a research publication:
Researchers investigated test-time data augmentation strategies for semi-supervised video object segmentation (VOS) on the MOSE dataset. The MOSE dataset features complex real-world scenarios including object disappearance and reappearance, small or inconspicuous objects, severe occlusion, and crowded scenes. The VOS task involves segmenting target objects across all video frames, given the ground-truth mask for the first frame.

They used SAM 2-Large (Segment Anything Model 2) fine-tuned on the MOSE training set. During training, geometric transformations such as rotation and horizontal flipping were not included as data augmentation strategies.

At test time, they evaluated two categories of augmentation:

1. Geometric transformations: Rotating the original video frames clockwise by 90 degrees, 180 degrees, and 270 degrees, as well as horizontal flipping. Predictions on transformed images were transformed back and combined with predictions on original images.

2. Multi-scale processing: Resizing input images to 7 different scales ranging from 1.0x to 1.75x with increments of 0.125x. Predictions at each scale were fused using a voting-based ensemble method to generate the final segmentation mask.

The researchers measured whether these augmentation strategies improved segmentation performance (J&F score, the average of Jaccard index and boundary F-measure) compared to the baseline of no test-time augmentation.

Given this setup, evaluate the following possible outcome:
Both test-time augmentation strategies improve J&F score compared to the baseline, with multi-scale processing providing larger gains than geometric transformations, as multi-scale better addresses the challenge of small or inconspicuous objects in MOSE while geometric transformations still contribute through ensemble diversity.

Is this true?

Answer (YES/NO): NO